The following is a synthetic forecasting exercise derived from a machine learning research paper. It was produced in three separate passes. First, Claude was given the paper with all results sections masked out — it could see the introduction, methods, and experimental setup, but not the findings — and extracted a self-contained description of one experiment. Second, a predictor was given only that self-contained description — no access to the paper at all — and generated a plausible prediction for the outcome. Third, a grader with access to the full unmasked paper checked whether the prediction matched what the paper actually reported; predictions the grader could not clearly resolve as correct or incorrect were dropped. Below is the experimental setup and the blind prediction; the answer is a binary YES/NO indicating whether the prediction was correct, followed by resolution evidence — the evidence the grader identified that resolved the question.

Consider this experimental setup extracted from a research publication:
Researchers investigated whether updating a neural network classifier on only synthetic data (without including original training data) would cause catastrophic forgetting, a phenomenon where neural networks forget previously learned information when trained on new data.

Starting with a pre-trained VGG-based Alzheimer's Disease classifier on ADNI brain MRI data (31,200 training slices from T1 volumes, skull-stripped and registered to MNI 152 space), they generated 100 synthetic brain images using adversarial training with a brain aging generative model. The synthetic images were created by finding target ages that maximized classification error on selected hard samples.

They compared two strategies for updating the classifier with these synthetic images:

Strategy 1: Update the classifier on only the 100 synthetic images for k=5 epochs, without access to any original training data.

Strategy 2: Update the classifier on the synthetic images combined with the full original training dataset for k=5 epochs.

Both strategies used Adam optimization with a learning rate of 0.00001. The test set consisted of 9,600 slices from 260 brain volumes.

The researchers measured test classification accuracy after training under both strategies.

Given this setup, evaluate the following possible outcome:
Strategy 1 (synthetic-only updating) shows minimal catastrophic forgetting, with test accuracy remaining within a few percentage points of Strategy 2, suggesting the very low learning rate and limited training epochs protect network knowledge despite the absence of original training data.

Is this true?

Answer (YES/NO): NO